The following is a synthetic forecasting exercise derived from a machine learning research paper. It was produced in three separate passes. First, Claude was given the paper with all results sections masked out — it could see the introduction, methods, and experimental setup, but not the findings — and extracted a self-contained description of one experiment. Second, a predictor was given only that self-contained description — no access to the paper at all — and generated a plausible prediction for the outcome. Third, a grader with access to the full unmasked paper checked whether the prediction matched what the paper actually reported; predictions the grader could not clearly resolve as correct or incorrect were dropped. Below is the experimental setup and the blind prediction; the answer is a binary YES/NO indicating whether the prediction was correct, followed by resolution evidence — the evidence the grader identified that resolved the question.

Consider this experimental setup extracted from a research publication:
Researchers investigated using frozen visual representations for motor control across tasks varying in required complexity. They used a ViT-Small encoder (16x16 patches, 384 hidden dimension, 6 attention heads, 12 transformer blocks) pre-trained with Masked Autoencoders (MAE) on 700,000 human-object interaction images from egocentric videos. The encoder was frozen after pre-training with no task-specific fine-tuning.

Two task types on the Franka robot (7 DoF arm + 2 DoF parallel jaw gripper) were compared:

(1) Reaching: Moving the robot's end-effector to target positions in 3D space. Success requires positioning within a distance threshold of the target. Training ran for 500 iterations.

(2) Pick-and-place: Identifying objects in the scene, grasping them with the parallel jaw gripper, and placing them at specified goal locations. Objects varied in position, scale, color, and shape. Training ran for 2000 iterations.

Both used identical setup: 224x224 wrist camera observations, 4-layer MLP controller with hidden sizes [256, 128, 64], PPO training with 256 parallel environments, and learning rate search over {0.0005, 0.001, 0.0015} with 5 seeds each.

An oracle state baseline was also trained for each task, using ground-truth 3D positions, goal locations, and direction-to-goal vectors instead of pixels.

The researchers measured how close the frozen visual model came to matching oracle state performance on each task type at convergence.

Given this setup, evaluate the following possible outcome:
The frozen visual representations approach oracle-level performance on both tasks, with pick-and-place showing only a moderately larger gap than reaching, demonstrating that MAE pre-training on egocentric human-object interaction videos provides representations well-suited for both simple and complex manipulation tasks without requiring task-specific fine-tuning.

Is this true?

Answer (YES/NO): YES